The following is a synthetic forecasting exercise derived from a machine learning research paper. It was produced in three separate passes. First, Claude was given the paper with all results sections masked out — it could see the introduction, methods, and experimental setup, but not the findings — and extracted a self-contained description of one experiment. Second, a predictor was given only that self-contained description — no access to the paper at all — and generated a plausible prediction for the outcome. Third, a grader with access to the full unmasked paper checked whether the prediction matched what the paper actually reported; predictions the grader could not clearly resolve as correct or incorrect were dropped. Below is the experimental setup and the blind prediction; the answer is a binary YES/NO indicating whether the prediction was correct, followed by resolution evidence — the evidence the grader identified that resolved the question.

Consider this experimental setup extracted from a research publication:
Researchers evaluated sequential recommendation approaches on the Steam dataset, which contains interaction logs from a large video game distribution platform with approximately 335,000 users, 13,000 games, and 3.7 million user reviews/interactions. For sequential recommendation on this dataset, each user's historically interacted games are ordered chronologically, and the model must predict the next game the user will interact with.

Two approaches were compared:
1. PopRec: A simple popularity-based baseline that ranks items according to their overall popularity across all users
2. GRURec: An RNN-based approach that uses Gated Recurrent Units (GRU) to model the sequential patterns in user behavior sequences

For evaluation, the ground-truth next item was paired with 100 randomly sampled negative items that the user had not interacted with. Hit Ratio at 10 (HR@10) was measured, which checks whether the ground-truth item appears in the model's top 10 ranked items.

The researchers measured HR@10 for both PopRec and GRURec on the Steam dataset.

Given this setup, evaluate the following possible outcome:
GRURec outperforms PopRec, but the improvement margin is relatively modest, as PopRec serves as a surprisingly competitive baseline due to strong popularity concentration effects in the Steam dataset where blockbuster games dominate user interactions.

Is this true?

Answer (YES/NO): NO